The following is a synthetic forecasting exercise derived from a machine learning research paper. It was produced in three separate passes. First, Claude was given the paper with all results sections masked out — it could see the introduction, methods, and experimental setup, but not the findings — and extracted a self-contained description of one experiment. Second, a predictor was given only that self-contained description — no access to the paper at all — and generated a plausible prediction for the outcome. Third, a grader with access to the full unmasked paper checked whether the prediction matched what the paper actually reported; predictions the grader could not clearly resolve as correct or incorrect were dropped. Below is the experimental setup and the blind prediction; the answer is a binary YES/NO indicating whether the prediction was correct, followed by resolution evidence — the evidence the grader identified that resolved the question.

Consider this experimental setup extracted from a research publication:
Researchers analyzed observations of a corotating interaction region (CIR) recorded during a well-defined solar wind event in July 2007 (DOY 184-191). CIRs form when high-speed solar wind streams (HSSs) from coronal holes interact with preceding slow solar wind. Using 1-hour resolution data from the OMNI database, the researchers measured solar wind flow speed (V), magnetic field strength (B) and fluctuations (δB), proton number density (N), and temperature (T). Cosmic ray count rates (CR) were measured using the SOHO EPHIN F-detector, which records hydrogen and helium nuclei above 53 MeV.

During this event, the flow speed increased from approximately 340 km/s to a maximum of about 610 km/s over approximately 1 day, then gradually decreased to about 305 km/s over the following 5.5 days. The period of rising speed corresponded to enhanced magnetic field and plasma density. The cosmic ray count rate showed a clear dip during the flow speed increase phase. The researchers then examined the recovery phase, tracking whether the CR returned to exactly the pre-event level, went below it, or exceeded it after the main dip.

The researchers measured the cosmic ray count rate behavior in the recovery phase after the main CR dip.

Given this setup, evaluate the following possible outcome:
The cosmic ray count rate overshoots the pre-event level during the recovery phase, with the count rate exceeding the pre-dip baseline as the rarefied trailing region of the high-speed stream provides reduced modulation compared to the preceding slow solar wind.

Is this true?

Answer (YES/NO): YES